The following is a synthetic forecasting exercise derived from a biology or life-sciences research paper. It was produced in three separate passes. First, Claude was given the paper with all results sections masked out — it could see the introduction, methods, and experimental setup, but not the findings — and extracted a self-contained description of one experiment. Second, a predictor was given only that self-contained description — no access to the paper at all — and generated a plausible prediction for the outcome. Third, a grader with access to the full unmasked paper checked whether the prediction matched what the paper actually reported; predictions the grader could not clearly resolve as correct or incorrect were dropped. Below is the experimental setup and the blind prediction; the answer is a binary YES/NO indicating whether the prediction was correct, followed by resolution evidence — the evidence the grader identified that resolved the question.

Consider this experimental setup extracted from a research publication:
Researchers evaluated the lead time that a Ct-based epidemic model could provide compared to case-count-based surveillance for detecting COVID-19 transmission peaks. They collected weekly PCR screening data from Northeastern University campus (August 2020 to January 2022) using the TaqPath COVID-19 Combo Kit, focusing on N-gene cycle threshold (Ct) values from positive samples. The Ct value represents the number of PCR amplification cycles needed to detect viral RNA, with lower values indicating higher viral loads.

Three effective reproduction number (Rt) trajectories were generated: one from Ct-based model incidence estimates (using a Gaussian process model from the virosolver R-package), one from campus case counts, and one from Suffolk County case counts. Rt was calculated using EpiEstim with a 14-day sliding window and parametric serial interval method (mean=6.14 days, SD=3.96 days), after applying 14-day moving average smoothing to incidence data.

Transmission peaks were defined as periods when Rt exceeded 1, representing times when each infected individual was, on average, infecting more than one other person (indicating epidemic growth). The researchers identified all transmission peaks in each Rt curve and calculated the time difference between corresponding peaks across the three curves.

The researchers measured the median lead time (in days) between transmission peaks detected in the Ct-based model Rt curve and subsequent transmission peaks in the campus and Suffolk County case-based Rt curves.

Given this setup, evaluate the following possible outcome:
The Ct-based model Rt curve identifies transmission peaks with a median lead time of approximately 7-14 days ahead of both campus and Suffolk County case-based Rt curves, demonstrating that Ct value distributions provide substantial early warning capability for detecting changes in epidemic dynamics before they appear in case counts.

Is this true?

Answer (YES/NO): YES